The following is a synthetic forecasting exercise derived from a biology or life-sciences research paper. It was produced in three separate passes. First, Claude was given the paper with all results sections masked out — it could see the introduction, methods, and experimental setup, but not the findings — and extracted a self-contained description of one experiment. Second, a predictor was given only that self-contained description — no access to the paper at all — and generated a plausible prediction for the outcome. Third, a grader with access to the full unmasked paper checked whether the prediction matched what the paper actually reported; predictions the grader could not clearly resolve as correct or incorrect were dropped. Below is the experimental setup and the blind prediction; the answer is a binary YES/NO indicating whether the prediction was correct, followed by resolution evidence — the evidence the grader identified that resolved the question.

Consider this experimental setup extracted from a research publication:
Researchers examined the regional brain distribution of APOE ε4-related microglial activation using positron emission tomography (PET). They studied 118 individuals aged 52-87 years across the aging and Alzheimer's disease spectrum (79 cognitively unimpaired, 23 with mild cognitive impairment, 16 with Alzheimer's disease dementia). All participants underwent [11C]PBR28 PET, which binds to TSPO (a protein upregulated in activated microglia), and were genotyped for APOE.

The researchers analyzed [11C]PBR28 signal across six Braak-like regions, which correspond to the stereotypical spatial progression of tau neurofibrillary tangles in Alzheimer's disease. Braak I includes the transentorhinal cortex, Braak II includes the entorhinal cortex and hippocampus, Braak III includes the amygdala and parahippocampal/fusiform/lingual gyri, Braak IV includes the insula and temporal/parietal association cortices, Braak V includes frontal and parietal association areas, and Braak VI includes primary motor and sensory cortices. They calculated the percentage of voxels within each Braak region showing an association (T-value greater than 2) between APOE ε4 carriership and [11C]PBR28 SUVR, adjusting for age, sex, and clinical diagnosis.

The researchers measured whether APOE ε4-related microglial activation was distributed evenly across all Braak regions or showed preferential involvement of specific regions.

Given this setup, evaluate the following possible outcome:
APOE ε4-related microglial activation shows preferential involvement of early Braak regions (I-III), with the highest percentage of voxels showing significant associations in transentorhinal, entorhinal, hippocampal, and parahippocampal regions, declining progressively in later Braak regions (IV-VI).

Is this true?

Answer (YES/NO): NO